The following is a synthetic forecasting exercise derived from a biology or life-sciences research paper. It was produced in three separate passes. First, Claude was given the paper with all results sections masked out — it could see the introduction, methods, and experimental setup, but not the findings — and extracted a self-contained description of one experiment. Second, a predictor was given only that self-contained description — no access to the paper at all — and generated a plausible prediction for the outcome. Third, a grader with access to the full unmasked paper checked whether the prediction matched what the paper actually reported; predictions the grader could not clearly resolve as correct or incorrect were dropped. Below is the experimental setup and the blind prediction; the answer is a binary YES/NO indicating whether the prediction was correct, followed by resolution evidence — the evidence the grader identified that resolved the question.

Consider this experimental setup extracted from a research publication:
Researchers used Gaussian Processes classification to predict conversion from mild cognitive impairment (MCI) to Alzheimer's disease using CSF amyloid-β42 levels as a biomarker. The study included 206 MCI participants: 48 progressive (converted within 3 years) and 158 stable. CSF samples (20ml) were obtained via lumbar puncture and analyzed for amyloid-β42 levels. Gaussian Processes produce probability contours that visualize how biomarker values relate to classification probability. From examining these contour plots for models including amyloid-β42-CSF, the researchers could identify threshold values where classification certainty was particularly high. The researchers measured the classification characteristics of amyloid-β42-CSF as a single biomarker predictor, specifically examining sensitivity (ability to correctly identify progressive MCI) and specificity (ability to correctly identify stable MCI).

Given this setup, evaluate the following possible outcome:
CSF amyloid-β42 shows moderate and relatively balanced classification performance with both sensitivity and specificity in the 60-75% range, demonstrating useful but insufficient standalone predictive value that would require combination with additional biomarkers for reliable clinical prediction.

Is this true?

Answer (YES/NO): NO